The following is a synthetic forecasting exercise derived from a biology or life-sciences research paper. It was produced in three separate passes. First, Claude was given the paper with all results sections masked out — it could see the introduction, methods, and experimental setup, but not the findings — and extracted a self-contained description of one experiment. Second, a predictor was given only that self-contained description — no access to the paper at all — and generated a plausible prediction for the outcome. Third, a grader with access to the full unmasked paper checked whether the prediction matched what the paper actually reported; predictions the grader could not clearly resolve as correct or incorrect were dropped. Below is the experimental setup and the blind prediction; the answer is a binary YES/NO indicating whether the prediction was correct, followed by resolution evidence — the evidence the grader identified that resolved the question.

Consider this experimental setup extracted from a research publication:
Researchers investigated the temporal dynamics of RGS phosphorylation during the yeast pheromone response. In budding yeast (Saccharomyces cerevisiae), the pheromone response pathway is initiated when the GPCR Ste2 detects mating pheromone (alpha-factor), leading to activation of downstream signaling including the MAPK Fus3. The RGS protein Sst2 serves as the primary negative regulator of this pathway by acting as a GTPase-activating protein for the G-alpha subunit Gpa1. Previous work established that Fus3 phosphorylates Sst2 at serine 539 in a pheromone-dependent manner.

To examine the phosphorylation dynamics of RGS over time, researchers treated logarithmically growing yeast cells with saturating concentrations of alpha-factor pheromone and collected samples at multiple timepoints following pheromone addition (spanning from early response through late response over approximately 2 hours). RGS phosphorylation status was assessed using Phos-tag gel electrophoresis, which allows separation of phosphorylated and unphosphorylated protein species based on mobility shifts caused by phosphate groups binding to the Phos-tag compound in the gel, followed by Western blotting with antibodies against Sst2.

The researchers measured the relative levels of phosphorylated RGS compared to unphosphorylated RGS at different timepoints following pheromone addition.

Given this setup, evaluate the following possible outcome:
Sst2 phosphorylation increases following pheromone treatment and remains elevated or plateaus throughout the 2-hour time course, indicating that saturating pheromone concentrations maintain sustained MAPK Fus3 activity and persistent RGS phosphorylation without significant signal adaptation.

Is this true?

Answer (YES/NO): NO